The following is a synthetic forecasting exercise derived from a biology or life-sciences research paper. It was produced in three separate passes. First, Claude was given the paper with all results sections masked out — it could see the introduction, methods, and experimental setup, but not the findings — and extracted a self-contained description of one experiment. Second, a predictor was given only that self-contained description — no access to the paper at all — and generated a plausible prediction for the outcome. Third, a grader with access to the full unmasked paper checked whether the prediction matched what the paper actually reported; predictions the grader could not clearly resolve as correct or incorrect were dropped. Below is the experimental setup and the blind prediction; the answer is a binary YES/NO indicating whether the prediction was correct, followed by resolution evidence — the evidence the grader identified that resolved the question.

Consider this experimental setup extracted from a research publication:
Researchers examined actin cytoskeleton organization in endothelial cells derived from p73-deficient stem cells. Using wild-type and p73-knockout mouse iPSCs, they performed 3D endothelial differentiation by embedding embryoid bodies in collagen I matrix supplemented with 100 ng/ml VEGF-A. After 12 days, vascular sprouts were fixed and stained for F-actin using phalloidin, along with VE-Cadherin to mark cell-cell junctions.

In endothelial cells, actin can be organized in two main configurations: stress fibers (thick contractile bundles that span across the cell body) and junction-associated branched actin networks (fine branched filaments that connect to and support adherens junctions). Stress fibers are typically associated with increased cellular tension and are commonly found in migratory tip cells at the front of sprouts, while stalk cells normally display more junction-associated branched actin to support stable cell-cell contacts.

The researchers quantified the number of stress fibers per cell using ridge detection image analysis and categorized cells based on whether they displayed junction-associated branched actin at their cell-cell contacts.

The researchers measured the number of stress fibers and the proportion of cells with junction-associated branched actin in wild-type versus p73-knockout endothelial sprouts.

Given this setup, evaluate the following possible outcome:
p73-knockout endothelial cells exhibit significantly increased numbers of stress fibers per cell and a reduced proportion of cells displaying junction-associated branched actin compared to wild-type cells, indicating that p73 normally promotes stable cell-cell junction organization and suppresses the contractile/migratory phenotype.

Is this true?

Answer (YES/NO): YES